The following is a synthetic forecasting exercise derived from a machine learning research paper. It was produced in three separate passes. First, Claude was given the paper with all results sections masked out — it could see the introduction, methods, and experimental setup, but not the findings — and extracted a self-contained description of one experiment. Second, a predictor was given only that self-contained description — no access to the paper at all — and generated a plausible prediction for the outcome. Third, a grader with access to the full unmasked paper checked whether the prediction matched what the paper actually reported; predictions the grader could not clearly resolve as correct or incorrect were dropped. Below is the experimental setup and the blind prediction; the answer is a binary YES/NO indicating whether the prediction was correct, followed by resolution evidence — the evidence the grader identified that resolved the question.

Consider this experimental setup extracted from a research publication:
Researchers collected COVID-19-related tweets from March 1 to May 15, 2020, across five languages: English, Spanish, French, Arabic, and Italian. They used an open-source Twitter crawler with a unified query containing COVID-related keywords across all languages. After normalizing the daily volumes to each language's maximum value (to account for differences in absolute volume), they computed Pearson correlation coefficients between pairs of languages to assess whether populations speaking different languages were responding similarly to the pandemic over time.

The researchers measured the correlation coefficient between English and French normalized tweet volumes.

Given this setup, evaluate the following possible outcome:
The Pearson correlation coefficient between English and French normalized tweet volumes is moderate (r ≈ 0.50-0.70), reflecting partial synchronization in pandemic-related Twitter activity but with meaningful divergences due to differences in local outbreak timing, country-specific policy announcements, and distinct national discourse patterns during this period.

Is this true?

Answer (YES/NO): NO